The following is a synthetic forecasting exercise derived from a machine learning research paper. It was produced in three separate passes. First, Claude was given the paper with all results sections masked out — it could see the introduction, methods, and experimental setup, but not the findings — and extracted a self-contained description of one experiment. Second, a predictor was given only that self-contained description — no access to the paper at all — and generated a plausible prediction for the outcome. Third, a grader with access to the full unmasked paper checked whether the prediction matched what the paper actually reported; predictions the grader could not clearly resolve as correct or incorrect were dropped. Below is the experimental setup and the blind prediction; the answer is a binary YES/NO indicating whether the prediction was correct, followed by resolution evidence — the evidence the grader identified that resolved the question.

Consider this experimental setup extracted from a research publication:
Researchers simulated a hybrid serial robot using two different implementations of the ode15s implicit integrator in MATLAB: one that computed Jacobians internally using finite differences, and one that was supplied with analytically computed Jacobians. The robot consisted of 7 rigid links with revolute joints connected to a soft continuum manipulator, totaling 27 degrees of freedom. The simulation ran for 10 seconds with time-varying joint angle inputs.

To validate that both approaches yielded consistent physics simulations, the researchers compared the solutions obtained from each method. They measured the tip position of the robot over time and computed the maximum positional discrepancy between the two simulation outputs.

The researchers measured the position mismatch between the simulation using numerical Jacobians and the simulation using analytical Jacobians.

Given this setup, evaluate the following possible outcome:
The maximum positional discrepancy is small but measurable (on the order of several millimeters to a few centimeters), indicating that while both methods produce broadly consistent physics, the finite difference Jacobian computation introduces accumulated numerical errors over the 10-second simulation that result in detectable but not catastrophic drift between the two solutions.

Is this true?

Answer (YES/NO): NO